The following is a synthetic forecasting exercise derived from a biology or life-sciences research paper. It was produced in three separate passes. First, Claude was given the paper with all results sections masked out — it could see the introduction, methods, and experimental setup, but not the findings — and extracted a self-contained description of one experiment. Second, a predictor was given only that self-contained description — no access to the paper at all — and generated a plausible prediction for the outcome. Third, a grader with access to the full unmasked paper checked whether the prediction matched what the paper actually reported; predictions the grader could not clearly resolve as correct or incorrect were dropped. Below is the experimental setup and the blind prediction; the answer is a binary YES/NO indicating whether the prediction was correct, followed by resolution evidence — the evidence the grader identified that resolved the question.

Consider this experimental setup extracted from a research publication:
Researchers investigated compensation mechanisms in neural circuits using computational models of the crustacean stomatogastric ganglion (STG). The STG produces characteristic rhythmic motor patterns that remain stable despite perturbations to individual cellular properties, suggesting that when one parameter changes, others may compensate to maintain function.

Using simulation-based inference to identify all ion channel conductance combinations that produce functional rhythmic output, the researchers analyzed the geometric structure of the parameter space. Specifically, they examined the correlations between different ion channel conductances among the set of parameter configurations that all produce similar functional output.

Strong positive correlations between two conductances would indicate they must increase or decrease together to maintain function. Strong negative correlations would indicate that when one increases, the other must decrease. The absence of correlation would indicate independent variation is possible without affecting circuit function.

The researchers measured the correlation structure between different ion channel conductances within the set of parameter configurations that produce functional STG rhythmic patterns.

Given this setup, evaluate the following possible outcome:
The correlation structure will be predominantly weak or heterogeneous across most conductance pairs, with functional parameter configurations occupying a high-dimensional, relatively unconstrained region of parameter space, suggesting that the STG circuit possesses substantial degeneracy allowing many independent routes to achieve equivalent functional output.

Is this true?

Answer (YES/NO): NO